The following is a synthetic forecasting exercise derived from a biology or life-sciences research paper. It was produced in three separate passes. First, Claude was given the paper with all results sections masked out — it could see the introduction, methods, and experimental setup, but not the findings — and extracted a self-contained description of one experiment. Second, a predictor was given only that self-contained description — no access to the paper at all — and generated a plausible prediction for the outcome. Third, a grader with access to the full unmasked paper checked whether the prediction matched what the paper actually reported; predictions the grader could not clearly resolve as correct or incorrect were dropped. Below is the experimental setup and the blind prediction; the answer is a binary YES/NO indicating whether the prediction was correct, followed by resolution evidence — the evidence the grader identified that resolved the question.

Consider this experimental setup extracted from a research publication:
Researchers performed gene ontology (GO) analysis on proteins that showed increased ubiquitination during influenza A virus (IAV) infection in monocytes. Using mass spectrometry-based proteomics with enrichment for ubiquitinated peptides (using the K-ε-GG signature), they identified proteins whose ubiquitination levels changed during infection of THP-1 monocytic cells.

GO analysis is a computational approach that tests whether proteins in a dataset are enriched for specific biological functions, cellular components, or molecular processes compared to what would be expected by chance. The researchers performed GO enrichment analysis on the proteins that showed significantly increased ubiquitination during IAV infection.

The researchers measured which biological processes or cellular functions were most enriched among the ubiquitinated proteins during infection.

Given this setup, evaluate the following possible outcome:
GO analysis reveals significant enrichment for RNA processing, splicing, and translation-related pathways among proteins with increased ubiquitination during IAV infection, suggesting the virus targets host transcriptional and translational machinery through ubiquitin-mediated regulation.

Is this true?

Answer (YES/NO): NO